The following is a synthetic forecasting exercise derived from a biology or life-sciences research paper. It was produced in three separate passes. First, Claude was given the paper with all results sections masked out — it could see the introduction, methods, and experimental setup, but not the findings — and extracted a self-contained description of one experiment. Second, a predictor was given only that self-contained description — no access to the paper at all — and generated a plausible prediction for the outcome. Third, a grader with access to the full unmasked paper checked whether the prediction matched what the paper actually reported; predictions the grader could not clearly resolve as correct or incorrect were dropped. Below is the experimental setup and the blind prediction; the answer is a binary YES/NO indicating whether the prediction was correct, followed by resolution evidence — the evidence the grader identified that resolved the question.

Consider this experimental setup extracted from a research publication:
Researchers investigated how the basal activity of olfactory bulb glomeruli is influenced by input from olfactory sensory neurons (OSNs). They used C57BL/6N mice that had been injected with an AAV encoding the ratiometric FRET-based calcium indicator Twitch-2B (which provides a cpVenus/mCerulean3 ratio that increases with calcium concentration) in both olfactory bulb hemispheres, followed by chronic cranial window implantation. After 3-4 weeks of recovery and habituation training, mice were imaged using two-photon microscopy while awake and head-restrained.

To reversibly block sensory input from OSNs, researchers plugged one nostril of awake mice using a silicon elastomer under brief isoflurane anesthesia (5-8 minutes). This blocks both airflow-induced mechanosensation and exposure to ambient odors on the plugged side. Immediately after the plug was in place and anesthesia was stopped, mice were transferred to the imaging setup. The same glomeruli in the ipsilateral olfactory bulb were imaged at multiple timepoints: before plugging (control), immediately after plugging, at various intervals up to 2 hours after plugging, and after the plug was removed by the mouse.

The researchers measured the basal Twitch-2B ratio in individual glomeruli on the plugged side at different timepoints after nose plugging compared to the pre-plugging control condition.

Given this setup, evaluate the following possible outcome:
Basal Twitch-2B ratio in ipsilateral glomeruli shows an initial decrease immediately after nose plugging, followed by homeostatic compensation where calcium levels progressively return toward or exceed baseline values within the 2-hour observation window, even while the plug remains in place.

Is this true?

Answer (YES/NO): NO